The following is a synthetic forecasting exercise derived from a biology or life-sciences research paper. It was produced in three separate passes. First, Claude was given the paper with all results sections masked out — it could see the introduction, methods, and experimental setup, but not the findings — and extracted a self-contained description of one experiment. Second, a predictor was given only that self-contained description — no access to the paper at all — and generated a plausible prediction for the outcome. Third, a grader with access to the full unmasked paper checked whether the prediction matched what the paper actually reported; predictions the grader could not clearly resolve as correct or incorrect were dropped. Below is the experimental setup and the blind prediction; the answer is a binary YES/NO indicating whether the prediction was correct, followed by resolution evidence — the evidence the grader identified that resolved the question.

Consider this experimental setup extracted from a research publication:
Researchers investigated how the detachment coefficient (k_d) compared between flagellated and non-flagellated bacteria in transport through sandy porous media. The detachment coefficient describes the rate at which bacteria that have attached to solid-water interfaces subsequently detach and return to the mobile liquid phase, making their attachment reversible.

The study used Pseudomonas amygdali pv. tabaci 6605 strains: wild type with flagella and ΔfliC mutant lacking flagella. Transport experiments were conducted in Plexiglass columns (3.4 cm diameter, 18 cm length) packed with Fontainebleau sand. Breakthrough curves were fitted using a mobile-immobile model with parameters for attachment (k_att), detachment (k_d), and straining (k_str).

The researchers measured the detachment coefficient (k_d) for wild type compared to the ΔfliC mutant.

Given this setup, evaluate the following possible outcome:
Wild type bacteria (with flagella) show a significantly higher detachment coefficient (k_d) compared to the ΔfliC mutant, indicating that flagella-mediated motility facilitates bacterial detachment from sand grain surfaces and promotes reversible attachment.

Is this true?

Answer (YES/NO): NO